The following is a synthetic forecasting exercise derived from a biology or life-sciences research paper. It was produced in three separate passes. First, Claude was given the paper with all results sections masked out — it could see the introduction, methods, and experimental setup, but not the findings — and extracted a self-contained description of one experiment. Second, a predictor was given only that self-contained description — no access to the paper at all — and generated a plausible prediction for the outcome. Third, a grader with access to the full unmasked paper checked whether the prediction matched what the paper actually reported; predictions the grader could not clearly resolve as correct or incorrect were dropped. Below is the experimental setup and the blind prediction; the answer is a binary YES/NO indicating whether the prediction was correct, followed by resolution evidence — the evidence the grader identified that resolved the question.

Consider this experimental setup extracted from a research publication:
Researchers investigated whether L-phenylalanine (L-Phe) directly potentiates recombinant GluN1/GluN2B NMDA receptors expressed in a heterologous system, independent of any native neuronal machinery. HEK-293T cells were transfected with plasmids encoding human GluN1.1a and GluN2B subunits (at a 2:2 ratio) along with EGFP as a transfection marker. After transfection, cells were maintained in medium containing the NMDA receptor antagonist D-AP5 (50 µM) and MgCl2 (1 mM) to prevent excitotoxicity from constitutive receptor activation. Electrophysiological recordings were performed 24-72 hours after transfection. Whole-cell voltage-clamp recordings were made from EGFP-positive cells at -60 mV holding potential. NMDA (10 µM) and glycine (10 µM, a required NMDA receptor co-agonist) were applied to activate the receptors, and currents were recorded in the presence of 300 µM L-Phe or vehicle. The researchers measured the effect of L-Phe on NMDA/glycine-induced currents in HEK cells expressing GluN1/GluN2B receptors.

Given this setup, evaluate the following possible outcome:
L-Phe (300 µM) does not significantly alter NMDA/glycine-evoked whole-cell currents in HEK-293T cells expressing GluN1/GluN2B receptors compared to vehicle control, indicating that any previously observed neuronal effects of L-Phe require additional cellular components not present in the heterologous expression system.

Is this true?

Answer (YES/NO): NO